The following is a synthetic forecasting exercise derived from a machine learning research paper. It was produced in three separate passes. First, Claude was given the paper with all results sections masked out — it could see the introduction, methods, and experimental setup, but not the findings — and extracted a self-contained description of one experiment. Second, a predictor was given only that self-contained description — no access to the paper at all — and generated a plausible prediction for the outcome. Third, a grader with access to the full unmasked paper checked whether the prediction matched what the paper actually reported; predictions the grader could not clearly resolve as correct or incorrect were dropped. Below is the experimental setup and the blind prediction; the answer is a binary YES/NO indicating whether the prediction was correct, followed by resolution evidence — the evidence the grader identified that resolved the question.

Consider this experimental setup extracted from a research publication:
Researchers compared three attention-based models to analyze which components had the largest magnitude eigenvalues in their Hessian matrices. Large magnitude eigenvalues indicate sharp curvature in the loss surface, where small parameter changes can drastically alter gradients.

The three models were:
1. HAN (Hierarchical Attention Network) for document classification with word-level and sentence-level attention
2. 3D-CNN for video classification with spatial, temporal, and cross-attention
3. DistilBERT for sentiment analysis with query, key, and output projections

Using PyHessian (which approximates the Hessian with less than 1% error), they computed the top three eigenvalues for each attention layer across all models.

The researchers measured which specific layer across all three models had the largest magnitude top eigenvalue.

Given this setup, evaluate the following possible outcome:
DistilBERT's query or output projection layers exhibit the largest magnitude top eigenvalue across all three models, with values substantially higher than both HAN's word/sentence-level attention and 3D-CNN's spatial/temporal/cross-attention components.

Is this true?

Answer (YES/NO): NO